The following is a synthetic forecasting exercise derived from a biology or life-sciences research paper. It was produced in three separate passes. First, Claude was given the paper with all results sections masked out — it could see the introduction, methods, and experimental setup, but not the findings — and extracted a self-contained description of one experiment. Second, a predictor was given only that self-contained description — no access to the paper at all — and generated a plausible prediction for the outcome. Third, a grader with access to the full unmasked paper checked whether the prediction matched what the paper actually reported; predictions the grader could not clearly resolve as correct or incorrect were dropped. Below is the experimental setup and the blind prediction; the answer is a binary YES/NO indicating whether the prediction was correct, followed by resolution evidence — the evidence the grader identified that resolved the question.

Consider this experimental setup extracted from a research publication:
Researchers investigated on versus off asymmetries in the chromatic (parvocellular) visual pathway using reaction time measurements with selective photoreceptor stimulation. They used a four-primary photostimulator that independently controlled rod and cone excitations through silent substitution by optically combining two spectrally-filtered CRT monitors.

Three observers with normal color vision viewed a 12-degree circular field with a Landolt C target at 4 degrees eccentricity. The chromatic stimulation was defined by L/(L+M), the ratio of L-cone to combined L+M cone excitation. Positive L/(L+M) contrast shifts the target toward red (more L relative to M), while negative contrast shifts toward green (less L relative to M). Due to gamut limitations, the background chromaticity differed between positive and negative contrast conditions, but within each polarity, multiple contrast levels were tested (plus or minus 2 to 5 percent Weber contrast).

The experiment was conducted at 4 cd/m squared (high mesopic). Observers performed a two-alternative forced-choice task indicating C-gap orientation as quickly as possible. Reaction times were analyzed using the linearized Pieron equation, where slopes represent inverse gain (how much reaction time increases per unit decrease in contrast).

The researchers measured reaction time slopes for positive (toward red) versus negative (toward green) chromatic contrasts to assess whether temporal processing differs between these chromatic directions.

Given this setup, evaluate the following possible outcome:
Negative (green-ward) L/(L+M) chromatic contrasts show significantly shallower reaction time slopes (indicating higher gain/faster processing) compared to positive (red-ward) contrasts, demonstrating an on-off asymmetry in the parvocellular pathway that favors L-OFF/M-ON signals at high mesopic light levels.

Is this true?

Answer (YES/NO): NO